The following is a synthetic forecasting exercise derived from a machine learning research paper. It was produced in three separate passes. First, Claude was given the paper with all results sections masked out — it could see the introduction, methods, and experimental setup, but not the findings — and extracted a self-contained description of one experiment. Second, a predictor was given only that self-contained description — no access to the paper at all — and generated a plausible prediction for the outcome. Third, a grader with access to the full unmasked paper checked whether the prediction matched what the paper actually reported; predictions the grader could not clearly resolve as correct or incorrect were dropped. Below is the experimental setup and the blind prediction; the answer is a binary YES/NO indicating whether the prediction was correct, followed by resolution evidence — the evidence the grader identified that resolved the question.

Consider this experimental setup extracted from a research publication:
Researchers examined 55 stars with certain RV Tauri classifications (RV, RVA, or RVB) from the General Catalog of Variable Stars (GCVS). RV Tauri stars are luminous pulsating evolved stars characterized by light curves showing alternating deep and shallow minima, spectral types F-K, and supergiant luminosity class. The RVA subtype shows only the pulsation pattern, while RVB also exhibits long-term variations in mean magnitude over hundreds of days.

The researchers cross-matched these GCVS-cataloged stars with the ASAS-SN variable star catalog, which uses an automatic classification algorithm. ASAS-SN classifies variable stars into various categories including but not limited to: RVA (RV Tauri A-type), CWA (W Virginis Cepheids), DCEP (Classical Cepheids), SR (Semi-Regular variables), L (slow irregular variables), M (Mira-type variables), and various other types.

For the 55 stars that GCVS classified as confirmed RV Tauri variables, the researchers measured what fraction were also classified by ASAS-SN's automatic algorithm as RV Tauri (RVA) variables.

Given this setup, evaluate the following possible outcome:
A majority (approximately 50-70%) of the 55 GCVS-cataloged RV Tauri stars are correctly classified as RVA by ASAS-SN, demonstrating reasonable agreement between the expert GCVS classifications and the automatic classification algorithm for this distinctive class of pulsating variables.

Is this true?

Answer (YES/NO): NO